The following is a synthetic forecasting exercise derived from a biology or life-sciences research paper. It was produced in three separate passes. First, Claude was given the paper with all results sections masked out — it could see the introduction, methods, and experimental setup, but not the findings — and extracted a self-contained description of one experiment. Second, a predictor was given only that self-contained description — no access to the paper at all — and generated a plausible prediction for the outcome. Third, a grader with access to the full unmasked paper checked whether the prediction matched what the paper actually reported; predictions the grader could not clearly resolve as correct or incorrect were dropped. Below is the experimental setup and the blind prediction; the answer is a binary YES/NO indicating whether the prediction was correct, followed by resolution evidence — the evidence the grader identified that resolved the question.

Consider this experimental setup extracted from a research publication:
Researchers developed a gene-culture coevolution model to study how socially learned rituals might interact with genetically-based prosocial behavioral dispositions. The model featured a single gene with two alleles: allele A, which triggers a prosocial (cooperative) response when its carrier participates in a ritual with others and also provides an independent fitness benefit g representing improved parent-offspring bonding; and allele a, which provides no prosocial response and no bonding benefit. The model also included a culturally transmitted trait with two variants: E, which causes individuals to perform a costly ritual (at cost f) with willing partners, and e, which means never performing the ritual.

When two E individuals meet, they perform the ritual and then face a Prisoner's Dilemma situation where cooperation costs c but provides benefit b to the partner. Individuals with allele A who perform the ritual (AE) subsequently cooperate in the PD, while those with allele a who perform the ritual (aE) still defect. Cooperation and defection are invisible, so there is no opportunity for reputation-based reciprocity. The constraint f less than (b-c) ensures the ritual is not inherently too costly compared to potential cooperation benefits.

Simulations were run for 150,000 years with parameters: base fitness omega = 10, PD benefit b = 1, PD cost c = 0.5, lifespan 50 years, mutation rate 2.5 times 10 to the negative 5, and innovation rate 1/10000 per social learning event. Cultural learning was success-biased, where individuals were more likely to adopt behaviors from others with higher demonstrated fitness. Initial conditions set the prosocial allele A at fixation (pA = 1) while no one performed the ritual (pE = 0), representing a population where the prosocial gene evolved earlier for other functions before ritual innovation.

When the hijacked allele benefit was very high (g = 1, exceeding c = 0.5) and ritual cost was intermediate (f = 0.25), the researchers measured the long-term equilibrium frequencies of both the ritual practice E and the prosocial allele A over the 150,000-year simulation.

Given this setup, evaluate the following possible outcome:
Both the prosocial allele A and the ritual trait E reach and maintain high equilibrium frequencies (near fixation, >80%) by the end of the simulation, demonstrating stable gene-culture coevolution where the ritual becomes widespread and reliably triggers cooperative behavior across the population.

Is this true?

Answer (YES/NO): YES